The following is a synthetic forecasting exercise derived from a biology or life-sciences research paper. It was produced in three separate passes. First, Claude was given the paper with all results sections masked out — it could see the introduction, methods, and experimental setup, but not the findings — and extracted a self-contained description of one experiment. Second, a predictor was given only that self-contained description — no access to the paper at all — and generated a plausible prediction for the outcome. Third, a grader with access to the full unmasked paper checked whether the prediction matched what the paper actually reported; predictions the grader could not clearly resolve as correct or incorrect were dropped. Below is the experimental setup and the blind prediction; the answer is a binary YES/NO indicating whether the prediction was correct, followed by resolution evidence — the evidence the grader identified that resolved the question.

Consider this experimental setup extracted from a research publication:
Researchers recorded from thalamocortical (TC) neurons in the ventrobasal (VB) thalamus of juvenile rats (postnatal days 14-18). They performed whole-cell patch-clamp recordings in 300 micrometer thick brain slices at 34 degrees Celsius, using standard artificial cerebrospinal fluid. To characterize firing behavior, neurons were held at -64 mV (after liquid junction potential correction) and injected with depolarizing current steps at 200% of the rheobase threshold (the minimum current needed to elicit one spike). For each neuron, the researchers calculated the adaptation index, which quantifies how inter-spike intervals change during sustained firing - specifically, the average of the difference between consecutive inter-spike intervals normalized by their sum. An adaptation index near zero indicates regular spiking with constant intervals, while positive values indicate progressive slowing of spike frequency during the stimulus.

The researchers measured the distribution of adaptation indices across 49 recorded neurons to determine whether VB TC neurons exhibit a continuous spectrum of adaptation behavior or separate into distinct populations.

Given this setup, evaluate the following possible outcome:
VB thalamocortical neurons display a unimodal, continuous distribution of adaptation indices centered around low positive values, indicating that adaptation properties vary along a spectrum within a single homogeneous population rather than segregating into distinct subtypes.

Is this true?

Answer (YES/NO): NO